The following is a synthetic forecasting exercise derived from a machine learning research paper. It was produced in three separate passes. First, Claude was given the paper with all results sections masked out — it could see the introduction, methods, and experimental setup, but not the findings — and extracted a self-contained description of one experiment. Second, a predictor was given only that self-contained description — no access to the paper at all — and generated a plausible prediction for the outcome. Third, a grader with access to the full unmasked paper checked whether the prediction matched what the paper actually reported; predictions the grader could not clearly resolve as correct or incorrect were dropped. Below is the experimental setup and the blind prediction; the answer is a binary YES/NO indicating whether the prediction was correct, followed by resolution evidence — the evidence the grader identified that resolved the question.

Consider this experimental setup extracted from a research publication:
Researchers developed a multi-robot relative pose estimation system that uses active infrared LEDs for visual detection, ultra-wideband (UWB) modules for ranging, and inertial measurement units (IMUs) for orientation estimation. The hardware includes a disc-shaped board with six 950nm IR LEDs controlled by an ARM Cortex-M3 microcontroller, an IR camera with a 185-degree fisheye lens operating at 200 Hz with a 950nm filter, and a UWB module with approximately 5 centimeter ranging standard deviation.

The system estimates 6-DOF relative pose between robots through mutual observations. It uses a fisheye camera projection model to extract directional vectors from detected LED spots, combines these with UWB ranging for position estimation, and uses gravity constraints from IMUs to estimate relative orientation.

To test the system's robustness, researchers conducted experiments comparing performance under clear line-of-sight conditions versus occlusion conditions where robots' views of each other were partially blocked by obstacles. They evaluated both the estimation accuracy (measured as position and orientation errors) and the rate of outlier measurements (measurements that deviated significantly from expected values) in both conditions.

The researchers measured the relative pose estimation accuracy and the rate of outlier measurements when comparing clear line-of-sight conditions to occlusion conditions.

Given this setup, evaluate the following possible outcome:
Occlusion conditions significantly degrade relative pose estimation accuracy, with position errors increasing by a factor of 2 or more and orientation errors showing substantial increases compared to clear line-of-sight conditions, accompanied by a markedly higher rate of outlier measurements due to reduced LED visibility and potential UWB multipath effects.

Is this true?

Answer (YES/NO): NO